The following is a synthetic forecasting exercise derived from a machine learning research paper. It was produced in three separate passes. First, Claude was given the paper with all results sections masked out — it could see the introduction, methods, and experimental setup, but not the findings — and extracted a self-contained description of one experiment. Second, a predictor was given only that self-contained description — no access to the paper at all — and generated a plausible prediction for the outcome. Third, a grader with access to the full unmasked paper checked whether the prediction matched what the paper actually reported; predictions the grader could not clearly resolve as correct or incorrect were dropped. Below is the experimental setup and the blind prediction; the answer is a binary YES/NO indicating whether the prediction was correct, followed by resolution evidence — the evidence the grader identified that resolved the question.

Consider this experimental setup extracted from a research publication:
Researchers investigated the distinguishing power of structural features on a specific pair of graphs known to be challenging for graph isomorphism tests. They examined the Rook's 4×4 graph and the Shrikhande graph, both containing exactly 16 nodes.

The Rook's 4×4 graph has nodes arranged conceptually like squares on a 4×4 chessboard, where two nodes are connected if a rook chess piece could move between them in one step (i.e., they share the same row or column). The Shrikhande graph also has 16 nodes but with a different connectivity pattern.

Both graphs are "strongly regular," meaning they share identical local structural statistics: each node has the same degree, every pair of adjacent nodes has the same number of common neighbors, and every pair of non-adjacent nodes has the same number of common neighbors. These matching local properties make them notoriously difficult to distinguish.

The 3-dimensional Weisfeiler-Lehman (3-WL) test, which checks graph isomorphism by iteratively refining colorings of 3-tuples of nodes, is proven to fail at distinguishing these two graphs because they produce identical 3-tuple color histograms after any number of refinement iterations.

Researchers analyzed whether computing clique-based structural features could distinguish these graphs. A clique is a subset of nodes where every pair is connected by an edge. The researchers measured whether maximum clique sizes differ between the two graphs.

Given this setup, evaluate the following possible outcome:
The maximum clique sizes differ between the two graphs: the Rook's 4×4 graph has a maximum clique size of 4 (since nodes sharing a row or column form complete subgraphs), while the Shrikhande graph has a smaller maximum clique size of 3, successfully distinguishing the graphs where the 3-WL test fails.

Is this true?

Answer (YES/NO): NO